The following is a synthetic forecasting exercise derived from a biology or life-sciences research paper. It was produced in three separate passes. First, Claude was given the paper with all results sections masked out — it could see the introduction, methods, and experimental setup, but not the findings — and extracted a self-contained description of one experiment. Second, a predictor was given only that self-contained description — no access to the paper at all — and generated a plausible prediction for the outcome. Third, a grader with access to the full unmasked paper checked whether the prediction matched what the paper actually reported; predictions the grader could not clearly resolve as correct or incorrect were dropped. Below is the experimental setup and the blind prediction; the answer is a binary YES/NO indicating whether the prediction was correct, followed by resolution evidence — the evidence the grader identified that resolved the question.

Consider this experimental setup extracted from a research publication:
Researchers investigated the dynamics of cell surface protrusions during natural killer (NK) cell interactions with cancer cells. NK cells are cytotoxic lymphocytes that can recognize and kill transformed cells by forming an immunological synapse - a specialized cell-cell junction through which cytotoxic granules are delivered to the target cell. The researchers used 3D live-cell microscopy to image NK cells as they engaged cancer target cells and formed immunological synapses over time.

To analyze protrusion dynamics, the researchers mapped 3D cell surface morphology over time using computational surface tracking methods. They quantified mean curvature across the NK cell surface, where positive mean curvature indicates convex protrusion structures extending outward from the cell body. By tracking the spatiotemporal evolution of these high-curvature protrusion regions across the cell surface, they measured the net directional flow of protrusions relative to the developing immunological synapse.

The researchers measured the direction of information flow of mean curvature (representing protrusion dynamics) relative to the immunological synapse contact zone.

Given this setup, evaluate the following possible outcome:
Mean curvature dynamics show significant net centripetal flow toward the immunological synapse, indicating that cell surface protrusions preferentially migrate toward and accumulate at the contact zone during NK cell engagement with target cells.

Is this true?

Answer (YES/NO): NO